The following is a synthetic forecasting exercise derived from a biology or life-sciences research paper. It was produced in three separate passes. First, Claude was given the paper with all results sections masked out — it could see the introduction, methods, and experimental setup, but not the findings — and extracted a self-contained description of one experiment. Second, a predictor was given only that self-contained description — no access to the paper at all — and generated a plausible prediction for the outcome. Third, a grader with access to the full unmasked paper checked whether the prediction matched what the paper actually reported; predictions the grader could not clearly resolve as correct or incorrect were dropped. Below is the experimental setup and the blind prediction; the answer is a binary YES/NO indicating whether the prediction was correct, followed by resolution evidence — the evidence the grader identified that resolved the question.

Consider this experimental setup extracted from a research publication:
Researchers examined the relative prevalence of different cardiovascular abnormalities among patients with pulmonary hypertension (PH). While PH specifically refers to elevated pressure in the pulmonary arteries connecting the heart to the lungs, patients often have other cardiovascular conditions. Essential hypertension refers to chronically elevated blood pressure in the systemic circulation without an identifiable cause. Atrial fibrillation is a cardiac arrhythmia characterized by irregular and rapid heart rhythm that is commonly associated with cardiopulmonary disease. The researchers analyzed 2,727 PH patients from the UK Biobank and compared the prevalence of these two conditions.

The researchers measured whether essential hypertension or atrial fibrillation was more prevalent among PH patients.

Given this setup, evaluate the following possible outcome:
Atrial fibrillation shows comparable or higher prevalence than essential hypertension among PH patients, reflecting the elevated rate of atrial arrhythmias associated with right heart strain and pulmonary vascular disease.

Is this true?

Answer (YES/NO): NO